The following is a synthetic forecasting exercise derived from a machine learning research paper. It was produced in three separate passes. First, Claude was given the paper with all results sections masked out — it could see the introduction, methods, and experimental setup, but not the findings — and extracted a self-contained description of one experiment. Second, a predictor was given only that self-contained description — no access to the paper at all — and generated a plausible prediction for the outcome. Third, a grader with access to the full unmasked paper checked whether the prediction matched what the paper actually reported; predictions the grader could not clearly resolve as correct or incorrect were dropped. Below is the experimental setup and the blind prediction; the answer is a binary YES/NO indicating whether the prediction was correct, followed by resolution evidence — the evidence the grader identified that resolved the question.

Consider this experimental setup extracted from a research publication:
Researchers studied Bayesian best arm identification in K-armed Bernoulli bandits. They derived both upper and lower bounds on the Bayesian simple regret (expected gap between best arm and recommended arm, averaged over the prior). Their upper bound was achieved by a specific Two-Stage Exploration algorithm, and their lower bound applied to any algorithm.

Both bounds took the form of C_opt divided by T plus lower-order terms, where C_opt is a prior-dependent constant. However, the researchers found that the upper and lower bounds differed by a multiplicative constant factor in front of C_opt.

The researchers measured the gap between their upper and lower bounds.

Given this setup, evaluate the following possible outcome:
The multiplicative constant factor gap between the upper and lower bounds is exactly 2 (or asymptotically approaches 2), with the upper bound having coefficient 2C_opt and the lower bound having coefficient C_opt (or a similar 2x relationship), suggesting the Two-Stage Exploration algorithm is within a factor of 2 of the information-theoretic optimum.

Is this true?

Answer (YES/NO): NO